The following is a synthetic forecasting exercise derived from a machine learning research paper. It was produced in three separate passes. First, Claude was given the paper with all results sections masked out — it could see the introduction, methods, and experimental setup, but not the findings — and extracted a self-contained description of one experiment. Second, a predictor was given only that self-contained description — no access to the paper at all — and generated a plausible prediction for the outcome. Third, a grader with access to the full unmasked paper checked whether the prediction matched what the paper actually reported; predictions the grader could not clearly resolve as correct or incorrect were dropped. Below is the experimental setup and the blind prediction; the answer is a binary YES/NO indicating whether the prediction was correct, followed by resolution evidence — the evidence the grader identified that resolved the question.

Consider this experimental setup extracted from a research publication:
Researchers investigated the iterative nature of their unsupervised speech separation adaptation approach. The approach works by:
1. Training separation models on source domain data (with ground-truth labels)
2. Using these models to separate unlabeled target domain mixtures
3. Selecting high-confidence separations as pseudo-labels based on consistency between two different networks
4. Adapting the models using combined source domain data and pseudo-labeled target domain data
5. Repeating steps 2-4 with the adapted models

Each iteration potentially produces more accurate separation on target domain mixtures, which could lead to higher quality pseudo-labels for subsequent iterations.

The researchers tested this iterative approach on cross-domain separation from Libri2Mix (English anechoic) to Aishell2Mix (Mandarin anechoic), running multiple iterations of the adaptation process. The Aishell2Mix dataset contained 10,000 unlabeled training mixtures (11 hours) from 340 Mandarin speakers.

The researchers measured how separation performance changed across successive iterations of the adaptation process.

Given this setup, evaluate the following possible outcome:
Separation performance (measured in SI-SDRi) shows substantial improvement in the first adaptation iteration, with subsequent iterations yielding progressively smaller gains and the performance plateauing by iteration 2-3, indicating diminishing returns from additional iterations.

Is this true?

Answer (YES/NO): NO